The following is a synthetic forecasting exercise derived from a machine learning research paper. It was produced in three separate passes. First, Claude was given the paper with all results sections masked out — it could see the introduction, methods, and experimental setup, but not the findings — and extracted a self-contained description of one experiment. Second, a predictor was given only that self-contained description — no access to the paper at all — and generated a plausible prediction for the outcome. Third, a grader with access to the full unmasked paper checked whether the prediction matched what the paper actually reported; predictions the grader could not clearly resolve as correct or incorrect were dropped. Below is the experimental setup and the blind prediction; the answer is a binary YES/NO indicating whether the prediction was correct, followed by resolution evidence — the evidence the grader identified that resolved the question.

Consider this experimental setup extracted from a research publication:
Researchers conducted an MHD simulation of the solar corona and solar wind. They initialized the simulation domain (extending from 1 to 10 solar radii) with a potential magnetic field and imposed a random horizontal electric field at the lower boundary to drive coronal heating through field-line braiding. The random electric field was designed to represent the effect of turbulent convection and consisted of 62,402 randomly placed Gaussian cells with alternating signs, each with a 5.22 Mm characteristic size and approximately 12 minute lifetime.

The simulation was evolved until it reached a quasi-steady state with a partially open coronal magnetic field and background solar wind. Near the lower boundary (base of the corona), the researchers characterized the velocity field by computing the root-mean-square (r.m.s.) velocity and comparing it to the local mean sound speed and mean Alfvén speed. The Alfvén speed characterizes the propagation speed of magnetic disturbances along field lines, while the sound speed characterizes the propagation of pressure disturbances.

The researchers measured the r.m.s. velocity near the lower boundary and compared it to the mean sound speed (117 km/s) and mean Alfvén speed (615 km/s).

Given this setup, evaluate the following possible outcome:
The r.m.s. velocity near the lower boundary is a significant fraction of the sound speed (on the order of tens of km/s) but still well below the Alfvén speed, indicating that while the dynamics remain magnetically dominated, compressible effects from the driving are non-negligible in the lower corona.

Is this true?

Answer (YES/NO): NO